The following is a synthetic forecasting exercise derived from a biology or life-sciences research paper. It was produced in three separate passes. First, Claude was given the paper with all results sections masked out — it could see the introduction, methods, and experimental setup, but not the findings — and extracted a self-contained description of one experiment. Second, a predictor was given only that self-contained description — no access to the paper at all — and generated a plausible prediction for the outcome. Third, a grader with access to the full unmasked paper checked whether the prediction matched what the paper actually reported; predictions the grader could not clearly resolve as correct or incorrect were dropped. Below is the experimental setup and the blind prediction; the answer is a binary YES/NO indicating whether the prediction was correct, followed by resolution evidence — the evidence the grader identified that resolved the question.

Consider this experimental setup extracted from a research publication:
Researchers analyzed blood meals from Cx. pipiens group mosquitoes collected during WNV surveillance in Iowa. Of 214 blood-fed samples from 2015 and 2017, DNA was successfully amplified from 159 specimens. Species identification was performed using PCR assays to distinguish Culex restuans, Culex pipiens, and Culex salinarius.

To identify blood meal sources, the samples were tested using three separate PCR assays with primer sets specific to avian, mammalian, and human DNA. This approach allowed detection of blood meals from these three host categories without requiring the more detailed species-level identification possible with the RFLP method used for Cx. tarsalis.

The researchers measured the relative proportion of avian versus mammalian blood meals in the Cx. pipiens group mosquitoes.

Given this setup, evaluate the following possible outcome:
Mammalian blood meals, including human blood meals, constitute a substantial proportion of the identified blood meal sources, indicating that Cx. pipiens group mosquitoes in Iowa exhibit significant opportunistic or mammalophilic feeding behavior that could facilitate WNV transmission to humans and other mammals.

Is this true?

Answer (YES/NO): YES